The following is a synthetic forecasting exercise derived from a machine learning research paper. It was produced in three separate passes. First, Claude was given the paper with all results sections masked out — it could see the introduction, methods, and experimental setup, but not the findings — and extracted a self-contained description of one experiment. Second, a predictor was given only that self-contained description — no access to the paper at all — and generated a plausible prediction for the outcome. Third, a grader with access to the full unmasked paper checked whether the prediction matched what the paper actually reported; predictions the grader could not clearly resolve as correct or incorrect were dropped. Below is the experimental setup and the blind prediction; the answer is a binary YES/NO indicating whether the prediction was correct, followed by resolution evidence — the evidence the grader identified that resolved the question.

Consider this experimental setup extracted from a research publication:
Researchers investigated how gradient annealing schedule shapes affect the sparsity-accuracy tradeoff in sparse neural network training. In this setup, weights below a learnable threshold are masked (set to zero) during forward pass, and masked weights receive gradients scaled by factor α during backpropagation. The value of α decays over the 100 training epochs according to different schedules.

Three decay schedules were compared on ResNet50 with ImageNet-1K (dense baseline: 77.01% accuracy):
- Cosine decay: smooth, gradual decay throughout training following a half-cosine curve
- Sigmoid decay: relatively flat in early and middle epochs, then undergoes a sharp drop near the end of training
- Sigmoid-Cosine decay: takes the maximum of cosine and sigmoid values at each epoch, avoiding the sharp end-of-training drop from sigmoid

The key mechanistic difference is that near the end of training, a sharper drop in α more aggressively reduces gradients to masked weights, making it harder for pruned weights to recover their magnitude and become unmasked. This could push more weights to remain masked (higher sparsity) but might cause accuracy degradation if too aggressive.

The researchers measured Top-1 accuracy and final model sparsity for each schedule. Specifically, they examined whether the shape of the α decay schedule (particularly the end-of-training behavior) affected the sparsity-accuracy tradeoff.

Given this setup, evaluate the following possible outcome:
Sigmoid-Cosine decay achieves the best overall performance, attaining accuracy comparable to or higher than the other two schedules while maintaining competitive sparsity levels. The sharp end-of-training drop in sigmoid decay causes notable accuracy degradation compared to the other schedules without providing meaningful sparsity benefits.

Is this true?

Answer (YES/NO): NO